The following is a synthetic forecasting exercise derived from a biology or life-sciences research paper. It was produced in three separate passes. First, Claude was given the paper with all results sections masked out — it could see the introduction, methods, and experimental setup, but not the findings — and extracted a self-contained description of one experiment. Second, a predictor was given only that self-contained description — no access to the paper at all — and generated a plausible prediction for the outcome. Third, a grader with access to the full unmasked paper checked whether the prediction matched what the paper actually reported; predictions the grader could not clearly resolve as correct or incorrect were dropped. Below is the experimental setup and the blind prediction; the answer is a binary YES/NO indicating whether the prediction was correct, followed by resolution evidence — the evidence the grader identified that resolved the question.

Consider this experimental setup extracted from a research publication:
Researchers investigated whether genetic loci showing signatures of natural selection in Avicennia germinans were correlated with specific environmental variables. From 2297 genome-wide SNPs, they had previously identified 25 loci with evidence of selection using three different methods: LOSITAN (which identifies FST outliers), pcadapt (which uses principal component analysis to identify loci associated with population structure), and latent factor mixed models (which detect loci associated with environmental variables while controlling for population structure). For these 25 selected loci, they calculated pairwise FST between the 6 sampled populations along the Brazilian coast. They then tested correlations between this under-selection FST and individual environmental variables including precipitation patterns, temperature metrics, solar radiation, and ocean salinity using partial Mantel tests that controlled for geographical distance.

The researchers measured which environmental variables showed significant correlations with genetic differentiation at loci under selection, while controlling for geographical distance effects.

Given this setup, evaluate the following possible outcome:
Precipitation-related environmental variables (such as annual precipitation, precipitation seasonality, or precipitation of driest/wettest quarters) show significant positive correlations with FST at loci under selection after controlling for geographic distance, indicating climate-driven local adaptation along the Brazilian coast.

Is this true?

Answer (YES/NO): YES